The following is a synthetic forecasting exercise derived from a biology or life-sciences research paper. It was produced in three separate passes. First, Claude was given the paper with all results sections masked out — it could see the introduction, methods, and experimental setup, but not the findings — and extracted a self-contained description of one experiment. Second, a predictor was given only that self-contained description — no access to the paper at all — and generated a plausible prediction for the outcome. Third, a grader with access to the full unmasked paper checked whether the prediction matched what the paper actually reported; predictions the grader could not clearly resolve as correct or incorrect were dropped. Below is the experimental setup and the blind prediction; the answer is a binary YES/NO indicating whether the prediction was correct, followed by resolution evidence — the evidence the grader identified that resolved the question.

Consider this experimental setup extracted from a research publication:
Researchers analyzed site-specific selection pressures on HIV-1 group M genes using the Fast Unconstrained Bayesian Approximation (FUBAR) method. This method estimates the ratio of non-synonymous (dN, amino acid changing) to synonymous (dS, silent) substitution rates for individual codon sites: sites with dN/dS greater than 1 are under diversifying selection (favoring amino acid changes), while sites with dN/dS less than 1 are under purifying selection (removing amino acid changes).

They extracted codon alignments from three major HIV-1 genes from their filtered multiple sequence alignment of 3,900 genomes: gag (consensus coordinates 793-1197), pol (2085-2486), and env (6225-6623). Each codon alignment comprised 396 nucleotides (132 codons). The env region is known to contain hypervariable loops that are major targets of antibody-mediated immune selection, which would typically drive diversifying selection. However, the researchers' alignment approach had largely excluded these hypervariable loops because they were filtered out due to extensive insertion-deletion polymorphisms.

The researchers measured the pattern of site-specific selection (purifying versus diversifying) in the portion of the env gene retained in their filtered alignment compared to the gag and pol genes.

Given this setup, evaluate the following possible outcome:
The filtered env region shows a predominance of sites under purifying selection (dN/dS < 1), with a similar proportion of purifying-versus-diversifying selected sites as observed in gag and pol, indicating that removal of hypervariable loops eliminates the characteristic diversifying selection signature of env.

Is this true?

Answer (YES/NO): YES